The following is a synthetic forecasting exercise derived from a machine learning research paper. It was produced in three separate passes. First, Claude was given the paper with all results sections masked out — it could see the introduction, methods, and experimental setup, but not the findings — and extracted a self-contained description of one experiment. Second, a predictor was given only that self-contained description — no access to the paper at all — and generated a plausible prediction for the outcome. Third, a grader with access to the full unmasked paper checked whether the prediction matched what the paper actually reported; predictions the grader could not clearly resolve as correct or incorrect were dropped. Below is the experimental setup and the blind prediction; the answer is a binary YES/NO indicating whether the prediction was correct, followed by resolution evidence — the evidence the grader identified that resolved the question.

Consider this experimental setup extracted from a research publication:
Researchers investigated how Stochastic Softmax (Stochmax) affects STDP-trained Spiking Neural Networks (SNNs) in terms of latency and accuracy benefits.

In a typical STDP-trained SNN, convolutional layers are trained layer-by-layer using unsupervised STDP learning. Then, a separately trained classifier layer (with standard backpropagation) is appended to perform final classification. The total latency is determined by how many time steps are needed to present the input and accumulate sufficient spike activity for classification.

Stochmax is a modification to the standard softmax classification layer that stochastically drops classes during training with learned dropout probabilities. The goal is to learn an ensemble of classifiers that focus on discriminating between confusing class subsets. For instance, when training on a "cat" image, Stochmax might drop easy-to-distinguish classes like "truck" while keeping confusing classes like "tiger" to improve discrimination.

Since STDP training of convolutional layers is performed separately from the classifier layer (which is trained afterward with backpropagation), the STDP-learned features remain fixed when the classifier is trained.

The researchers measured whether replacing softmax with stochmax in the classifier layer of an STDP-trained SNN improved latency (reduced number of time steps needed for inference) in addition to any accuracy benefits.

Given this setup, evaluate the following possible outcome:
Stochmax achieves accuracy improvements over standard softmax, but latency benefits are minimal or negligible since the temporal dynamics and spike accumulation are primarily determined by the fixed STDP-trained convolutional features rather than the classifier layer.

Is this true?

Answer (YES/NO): YES